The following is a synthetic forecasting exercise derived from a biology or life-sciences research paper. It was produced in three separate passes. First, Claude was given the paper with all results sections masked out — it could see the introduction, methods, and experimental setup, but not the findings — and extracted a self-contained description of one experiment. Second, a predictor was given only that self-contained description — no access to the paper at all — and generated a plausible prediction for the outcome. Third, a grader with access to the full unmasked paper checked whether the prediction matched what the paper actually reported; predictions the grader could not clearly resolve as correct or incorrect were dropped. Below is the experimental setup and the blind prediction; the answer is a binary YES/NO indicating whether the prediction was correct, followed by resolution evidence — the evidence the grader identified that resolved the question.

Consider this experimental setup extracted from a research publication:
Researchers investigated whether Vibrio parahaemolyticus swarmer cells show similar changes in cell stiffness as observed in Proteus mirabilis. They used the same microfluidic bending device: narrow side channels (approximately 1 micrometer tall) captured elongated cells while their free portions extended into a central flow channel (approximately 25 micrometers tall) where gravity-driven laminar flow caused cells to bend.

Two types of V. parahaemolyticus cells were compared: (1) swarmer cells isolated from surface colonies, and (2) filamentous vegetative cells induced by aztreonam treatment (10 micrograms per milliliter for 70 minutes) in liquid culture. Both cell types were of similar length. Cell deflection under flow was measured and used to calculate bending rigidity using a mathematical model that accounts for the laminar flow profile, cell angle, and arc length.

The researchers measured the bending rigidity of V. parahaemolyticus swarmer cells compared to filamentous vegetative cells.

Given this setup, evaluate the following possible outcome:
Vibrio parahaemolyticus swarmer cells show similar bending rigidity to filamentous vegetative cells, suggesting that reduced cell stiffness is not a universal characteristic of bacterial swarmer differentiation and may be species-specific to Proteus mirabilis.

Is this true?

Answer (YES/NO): NO